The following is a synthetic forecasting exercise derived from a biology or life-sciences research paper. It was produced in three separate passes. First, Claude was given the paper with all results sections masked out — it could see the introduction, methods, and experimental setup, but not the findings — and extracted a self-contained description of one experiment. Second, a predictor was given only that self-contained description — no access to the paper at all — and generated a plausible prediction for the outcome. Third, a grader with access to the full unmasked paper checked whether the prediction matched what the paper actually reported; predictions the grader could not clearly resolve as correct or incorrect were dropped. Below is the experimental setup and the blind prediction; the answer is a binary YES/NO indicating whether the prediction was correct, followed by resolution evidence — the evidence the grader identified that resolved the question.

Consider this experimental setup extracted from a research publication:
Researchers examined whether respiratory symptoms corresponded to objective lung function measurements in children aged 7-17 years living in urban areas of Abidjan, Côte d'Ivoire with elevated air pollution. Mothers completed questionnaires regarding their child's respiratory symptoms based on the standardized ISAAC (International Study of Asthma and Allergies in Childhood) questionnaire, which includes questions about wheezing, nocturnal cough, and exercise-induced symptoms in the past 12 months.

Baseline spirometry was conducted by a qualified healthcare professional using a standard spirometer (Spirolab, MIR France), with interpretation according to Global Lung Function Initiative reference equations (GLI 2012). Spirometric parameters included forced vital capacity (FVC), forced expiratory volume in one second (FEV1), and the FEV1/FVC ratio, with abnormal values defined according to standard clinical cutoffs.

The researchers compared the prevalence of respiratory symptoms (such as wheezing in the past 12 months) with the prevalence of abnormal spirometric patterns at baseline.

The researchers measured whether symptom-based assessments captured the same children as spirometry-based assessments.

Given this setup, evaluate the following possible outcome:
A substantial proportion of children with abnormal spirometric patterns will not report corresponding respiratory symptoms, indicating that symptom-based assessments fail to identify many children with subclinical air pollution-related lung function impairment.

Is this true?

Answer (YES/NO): YES